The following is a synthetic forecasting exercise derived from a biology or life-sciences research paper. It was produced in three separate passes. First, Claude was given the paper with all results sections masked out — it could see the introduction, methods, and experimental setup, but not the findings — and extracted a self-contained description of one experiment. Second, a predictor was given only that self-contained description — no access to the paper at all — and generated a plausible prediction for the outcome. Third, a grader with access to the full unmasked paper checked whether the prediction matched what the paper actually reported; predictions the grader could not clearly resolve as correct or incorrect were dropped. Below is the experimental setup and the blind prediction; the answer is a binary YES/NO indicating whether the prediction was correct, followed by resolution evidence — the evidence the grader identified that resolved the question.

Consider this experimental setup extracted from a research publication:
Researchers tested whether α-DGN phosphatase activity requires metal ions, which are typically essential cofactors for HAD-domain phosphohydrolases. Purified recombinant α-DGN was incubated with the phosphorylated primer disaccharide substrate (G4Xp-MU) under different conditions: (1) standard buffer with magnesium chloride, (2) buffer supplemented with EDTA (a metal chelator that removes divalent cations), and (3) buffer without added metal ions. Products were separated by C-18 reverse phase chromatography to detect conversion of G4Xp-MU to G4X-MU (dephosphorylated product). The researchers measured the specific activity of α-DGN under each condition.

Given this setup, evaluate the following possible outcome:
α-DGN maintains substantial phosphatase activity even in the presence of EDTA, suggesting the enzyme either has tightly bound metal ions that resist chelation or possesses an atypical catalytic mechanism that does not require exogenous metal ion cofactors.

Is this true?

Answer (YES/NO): NO